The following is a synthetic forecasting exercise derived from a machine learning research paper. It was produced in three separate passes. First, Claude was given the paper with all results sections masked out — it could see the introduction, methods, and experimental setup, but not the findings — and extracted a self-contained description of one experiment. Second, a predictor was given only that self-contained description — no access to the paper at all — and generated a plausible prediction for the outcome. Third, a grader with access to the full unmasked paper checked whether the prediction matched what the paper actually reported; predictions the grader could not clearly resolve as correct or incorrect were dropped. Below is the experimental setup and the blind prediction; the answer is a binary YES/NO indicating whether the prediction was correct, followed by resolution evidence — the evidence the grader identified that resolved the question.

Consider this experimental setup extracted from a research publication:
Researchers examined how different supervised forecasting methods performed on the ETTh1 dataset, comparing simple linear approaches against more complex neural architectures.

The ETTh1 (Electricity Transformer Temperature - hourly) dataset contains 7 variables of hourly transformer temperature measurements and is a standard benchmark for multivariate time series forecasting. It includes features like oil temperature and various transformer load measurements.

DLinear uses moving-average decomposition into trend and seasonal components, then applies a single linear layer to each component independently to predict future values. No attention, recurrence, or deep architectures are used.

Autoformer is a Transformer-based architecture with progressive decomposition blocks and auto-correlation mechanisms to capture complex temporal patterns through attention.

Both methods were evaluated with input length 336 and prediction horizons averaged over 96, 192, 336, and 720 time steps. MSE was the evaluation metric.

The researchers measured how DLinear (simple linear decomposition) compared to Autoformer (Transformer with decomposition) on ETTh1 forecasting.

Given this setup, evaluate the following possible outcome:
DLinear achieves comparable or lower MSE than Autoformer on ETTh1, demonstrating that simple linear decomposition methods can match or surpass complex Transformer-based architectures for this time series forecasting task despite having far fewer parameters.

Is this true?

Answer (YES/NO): YES